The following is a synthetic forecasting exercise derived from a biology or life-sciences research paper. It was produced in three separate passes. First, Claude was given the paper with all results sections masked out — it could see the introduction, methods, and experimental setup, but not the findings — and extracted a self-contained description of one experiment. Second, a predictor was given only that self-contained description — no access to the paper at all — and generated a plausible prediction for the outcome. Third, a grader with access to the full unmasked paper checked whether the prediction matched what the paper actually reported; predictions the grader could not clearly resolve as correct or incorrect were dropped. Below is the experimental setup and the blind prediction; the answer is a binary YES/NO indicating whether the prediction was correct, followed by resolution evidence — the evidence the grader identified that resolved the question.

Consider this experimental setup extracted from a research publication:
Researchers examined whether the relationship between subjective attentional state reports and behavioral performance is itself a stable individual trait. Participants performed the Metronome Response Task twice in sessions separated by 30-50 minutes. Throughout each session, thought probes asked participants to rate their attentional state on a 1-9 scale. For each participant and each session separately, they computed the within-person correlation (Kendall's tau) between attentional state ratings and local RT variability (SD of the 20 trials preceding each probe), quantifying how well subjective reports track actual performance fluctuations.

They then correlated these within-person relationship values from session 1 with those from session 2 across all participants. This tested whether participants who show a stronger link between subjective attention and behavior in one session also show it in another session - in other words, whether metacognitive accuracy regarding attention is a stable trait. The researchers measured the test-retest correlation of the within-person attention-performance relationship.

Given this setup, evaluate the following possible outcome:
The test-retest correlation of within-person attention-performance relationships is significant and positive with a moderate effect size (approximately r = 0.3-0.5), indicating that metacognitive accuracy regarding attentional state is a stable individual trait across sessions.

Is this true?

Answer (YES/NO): NO